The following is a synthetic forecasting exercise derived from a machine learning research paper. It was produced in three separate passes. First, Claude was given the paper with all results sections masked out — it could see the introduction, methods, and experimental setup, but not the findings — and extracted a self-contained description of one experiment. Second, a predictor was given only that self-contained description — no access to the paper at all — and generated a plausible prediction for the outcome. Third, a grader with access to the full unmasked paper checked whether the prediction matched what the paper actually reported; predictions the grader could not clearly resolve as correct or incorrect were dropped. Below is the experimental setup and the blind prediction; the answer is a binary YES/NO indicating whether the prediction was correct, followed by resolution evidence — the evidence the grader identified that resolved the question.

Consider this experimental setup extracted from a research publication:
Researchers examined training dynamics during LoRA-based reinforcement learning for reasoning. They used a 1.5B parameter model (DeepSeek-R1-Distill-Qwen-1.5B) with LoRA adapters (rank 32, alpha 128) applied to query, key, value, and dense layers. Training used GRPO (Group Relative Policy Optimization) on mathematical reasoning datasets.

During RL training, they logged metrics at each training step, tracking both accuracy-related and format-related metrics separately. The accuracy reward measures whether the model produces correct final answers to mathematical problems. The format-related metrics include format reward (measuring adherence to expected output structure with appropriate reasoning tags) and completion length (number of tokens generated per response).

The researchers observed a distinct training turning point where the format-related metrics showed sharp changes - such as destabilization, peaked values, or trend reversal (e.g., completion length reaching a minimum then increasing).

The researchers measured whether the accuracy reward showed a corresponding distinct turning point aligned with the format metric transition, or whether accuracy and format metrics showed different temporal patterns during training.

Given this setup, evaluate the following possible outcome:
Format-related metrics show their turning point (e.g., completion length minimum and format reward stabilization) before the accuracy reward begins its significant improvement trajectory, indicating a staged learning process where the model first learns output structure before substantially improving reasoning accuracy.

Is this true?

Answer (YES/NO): NO